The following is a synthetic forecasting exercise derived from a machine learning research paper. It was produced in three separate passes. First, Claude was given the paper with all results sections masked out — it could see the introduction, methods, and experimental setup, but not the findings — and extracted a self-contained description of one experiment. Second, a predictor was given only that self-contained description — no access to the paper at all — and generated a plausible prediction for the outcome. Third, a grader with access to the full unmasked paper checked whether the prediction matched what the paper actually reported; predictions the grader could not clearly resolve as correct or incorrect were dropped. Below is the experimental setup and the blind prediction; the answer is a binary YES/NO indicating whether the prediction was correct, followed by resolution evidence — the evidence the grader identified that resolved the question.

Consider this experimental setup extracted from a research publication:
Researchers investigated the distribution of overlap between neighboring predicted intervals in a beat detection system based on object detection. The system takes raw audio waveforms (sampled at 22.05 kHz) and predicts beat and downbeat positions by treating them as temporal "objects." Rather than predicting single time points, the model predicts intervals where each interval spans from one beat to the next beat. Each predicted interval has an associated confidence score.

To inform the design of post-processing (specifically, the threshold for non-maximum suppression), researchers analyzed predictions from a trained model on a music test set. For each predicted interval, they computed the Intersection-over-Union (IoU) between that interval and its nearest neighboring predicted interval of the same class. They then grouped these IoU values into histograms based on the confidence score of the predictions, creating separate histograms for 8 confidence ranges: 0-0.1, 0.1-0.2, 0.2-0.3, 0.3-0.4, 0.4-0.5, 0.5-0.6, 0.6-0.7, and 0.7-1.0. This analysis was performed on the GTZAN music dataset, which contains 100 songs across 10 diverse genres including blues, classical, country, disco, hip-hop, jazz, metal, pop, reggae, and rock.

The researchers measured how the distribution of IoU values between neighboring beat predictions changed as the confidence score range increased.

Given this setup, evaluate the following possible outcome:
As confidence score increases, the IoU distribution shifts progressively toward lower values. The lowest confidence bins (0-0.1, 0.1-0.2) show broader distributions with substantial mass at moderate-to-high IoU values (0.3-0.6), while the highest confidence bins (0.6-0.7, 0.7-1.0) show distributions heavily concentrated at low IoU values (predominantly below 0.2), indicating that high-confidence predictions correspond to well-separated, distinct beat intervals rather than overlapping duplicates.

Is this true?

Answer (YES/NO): NO